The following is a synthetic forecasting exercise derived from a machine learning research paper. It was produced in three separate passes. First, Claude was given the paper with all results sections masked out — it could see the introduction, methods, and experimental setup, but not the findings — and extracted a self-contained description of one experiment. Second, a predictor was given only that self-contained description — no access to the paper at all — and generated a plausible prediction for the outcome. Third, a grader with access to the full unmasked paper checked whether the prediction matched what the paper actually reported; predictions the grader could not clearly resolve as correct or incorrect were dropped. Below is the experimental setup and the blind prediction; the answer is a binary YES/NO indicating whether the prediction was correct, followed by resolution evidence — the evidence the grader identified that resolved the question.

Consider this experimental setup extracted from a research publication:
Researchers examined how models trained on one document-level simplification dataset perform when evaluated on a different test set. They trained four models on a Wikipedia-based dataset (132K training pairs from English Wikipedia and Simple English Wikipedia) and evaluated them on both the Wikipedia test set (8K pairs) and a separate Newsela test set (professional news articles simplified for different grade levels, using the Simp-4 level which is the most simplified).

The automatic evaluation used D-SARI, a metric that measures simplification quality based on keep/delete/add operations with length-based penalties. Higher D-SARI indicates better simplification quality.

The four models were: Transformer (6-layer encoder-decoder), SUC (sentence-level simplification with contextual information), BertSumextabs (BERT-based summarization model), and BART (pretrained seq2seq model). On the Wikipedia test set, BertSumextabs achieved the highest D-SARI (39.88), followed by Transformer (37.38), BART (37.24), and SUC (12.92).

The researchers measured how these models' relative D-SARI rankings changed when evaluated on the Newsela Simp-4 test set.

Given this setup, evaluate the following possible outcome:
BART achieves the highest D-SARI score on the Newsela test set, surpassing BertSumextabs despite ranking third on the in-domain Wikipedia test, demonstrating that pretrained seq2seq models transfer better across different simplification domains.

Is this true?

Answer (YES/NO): YES